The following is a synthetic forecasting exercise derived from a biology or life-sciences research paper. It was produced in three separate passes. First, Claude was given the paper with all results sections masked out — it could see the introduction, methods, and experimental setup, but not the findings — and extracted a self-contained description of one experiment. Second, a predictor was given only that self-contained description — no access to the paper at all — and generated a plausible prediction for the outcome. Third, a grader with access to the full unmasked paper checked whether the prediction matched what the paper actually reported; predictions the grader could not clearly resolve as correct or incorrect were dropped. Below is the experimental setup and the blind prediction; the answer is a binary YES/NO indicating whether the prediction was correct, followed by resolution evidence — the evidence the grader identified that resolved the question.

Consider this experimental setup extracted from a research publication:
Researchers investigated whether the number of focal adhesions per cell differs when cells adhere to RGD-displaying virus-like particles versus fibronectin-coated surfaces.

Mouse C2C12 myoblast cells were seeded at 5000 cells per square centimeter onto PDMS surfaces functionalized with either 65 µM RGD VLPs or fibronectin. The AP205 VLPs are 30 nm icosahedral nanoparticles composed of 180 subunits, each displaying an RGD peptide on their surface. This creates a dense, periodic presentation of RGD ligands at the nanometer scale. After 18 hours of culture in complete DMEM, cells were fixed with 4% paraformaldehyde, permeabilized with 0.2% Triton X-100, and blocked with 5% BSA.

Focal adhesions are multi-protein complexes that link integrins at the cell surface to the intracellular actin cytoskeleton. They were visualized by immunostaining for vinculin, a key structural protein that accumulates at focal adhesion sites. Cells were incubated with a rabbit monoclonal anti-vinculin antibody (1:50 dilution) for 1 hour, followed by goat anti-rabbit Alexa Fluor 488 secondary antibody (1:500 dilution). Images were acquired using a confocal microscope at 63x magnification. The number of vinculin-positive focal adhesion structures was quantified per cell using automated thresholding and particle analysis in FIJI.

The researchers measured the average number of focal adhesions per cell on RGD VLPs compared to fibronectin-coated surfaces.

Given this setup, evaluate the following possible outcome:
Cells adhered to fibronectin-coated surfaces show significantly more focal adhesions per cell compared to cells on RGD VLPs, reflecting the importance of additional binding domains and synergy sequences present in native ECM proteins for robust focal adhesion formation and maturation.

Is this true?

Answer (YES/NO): NO